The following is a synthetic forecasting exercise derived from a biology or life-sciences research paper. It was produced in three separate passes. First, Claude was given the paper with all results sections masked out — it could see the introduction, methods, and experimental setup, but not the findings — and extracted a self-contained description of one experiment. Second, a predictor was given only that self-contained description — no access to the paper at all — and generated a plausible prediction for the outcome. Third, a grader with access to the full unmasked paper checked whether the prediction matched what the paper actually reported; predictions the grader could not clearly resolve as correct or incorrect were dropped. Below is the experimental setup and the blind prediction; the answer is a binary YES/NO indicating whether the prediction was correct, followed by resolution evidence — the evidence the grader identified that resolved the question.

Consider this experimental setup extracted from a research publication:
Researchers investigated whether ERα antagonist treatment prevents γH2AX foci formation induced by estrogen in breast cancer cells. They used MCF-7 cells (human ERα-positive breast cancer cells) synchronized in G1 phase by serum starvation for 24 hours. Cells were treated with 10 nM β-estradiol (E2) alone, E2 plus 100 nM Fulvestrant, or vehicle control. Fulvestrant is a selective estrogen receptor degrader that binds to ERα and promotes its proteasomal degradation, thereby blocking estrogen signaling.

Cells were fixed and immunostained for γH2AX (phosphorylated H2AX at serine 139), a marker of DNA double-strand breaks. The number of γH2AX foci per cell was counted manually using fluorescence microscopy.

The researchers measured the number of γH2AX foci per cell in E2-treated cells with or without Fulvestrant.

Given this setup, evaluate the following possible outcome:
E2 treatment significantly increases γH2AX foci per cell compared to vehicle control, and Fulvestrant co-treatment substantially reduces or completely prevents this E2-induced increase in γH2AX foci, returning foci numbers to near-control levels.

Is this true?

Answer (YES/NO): YES